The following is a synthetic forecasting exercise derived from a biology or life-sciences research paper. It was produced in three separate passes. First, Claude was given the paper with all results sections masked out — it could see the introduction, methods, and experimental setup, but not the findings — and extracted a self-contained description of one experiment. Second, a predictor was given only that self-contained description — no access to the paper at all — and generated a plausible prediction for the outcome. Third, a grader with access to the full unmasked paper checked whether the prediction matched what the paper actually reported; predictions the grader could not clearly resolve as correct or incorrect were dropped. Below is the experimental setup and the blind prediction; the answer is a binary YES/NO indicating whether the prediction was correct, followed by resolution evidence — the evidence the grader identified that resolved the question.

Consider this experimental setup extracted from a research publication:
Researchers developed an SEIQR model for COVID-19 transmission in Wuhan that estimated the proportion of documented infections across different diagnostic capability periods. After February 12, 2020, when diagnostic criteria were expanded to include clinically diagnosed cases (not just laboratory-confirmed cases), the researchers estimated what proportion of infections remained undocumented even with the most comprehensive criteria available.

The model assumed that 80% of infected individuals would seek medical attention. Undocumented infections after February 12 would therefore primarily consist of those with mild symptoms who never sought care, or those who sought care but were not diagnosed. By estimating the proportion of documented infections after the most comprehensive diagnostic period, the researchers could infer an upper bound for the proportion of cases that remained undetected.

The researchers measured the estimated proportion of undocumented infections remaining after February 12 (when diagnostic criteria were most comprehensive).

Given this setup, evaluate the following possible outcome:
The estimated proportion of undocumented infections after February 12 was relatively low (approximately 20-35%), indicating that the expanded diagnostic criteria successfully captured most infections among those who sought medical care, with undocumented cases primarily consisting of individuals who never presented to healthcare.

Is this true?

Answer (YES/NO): YES